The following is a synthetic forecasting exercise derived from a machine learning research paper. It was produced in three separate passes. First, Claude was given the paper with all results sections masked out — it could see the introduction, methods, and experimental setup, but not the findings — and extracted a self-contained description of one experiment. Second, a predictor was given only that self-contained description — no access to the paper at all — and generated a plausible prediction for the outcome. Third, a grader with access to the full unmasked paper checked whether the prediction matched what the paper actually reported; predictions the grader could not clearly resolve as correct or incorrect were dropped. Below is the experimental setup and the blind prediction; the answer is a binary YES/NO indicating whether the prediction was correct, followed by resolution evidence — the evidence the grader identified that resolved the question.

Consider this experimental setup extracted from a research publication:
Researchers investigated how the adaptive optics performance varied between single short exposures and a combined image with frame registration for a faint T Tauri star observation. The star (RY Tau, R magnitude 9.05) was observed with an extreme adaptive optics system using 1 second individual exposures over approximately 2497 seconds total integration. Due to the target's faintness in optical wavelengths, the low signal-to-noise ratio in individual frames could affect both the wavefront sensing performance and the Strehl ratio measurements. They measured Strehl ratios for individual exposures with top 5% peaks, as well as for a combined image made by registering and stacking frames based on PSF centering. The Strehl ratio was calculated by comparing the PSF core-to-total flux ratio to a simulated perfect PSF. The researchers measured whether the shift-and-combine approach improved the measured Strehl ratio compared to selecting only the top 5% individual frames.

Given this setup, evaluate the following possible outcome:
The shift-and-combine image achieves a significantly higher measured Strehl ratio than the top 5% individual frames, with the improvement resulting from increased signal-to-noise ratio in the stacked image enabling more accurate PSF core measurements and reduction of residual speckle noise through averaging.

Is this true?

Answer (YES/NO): NO